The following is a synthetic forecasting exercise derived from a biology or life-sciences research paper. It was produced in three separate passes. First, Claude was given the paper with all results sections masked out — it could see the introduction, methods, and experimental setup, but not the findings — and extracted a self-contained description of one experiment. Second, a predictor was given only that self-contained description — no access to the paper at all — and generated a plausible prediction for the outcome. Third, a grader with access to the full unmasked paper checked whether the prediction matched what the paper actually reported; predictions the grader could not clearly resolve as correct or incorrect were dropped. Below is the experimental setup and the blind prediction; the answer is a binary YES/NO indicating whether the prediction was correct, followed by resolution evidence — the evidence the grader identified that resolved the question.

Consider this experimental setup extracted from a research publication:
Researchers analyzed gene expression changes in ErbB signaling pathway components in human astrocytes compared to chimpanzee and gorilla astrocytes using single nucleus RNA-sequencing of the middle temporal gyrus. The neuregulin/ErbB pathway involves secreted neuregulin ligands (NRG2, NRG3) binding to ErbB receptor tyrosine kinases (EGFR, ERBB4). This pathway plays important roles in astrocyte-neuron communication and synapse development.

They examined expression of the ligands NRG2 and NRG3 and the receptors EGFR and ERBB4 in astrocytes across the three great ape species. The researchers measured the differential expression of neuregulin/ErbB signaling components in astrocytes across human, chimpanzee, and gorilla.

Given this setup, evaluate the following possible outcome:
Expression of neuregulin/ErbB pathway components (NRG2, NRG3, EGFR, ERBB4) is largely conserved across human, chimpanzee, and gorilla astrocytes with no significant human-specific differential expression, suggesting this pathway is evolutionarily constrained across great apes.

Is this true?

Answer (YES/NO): NO